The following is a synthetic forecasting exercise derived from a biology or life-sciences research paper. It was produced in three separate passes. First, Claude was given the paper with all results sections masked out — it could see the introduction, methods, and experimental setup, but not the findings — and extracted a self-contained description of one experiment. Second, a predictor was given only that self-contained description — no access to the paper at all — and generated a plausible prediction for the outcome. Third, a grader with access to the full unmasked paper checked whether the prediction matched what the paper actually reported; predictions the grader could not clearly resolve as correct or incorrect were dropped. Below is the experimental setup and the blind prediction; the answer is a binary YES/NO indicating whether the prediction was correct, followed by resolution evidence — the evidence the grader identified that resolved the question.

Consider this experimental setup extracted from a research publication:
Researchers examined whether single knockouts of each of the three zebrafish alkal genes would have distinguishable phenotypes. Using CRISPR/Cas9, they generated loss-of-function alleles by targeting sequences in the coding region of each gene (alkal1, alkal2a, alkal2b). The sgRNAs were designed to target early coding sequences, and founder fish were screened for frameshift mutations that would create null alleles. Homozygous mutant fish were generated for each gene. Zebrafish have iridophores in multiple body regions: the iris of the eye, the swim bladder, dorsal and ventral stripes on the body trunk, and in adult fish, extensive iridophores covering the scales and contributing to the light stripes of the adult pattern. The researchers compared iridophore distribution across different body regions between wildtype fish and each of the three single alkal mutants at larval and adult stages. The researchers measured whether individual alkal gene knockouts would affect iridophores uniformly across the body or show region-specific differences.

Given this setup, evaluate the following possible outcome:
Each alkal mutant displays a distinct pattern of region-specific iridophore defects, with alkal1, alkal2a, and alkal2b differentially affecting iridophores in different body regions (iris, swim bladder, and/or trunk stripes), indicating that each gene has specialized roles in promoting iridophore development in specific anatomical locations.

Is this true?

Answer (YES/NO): NO